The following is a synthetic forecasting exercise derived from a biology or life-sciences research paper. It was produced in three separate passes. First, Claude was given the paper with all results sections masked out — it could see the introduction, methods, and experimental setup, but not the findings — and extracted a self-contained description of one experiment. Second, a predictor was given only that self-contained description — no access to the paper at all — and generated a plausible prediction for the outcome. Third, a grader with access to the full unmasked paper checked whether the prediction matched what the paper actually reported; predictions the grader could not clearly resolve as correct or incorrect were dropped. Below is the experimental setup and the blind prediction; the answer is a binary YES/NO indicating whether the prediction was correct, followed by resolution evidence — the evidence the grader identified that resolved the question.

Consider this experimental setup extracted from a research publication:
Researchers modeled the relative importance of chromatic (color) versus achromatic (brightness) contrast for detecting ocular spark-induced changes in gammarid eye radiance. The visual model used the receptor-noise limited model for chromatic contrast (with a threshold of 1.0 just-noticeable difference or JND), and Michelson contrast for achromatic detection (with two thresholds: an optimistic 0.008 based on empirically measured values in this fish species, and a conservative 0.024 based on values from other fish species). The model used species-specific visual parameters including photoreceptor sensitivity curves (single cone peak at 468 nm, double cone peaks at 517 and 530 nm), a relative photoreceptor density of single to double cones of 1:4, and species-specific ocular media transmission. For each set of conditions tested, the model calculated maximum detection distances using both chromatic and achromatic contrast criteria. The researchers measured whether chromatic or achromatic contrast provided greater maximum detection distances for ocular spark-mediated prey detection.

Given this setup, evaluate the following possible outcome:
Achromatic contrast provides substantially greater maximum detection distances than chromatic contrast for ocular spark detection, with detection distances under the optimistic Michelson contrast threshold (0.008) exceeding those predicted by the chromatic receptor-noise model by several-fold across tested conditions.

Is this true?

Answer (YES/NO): YES